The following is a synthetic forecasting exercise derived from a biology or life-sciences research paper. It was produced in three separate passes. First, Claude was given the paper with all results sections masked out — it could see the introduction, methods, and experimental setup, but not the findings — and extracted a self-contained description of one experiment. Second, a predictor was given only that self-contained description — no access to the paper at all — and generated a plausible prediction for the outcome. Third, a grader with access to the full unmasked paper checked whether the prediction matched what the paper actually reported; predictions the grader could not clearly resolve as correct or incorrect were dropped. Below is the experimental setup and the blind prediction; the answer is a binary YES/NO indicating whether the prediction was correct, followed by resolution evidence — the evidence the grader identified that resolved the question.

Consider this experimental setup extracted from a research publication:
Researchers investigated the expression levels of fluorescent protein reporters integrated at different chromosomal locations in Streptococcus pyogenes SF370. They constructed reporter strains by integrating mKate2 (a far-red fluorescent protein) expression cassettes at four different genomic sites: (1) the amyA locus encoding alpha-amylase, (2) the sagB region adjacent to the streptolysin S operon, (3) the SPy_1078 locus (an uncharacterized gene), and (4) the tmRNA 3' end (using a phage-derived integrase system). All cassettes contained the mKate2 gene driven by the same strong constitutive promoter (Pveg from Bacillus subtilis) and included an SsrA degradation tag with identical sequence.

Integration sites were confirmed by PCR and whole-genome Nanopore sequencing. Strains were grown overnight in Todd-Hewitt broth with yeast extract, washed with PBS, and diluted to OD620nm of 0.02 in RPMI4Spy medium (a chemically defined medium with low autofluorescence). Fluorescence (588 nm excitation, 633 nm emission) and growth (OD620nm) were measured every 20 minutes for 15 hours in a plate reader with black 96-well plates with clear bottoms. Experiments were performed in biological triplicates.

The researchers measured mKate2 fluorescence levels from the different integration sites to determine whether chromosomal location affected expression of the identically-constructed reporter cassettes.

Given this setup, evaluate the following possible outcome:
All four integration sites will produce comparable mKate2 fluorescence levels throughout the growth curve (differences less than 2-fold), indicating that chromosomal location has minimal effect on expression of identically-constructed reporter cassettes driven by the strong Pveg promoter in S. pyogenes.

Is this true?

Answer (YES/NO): NO